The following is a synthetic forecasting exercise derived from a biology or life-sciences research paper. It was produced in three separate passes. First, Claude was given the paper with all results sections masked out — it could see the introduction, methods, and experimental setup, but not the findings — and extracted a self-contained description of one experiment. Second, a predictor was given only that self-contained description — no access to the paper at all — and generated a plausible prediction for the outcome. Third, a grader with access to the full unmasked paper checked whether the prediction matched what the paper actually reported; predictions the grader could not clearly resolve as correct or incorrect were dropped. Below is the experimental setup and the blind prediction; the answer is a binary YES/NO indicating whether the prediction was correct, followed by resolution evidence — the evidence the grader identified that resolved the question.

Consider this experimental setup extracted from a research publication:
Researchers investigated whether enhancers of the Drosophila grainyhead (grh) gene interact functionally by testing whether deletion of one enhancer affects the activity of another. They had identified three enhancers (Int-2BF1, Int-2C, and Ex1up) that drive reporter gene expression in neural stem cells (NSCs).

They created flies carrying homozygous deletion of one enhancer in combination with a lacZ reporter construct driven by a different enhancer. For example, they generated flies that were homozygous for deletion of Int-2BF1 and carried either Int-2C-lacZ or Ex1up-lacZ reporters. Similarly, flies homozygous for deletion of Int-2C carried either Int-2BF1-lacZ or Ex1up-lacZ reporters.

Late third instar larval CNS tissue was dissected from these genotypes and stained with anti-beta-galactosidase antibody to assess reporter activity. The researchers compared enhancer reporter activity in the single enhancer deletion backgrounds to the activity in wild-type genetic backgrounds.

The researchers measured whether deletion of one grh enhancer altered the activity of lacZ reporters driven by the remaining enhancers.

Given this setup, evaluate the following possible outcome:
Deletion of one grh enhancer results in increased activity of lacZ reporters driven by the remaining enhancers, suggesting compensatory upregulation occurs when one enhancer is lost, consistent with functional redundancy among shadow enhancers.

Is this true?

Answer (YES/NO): NO